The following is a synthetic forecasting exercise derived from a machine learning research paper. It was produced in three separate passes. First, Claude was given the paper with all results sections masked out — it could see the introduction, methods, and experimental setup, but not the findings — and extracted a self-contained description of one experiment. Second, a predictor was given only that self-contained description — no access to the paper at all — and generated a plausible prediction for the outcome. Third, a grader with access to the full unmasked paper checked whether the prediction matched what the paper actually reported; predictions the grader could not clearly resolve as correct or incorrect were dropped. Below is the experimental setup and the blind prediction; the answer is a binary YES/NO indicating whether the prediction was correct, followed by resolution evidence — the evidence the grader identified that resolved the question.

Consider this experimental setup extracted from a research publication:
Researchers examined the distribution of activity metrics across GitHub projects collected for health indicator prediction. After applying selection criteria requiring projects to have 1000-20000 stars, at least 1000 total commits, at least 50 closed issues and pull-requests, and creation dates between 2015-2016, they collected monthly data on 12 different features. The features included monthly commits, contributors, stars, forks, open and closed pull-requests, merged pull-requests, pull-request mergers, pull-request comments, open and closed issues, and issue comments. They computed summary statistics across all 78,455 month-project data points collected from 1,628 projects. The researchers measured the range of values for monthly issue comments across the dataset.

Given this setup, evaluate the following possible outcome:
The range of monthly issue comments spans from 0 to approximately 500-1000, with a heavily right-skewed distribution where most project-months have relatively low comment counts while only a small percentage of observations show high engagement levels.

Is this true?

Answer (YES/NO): NO